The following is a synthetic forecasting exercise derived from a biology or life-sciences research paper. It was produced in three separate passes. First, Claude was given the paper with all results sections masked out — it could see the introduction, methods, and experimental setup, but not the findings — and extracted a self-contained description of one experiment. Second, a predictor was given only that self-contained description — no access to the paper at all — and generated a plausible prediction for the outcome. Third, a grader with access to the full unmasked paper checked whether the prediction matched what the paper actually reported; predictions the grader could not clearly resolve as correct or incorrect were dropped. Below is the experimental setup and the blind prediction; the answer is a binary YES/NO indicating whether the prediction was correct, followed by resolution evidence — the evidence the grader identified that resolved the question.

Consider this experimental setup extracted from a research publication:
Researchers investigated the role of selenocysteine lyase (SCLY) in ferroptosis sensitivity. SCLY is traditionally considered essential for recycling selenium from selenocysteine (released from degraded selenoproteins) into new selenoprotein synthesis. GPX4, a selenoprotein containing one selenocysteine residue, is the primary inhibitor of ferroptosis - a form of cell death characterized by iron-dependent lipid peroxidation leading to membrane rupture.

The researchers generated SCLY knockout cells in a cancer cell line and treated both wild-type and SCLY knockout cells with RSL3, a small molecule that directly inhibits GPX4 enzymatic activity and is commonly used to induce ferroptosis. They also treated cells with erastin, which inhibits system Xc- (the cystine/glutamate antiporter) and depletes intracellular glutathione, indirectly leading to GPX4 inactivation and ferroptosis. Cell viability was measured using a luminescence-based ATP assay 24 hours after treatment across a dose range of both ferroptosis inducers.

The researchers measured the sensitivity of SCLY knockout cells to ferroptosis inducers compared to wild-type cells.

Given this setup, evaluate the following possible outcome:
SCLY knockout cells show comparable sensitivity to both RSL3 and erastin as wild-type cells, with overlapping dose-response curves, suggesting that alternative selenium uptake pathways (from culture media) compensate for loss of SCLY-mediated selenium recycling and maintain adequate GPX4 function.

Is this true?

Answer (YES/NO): NO